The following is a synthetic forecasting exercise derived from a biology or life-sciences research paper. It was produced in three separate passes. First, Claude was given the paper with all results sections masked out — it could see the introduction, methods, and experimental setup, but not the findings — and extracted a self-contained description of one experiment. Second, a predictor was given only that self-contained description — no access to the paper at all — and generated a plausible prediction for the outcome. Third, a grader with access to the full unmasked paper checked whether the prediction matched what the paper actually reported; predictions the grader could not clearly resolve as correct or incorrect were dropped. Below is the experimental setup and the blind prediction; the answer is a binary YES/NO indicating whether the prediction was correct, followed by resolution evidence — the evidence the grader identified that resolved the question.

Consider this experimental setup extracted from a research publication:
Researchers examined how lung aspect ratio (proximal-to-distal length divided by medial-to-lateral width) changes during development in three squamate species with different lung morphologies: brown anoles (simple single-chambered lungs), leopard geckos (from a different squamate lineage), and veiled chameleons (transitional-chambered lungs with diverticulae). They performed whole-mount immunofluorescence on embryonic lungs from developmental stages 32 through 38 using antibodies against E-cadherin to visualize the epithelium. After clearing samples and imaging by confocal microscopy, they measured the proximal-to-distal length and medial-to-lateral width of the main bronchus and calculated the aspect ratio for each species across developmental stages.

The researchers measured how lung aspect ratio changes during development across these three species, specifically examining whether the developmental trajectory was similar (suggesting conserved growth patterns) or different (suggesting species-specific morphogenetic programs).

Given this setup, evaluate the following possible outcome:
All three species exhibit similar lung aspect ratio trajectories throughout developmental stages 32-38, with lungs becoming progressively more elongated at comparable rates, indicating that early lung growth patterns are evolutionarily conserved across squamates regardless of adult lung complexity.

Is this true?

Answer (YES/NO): NO